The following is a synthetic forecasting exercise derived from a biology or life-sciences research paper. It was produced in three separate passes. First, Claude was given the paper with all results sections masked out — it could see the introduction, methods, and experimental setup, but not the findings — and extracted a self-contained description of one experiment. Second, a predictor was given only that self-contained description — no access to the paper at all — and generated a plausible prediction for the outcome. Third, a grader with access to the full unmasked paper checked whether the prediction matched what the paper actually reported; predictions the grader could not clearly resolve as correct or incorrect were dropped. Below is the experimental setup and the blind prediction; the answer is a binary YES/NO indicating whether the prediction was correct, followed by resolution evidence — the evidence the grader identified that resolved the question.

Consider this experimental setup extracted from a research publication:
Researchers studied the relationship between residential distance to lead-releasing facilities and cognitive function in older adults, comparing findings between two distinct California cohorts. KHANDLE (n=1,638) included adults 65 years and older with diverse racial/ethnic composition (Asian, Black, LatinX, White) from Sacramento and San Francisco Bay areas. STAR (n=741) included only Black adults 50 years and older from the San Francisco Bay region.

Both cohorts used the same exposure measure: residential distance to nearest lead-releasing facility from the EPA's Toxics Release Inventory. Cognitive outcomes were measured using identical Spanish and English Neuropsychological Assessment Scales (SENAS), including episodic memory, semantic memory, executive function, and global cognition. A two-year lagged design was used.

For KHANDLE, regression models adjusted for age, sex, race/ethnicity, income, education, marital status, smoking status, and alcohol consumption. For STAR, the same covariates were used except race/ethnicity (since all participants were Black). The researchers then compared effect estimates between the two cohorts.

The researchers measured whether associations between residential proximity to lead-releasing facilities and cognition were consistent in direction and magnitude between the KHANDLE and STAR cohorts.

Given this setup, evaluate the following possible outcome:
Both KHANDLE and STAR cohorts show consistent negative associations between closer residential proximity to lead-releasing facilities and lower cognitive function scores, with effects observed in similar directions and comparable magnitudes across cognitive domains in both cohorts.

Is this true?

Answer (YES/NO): NO